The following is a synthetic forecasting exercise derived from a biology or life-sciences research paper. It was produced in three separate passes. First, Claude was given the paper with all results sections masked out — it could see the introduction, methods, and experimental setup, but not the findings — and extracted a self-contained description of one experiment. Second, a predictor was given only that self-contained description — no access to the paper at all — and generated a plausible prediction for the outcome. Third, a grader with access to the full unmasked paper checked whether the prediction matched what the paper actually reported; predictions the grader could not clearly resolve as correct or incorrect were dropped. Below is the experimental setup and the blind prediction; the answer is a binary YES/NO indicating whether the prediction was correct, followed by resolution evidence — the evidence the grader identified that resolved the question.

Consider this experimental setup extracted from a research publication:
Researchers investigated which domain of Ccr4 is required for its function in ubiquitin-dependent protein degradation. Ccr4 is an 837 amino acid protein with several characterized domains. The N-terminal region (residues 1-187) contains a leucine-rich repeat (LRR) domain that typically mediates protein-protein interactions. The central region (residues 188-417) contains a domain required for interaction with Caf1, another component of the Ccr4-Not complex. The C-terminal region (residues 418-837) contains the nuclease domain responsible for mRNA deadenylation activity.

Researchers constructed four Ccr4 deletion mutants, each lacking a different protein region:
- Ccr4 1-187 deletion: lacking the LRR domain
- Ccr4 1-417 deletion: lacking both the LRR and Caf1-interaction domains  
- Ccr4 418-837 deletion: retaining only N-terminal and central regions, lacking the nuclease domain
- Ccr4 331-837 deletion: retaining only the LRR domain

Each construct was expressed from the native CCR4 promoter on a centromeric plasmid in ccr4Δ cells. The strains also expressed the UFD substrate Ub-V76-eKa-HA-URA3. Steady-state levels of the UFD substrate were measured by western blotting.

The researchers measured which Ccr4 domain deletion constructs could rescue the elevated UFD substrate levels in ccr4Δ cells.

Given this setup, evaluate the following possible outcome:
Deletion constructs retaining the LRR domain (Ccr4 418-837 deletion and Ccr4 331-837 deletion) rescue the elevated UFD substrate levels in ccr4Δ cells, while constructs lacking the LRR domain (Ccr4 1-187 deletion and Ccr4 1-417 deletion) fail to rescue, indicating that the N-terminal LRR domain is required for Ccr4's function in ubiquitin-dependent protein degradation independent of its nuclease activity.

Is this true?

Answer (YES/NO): NO